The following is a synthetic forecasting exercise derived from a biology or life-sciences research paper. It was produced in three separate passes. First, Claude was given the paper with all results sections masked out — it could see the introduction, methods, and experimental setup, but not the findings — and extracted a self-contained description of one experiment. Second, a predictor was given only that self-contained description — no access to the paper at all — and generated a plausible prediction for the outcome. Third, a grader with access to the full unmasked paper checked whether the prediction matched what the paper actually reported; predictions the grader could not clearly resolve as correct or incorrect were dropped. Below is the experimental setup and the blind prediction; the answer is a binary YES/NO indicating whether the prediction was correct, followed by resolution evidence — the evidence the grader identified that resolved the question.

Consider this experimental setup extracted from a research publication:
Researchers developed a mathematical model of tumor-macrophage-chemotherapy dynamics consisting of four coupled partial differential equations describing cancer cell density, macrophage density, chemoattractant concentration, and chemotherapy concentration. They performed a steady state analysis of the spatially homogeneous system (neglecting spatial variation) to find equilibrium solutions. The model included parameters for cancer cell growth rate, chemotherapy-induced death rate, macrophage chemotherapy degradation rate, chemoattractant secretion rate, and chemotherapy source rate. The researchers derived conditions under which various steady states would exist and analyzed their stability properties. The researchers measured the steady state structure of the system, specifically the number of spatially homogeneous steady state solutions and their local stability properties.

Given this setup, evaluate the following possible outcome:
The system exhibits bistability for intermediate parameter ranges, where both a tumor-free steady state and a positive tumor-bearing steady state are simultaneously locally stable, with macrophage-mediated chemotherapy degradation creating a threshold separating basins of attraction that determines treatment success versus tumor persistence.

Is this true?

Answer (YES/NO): NO